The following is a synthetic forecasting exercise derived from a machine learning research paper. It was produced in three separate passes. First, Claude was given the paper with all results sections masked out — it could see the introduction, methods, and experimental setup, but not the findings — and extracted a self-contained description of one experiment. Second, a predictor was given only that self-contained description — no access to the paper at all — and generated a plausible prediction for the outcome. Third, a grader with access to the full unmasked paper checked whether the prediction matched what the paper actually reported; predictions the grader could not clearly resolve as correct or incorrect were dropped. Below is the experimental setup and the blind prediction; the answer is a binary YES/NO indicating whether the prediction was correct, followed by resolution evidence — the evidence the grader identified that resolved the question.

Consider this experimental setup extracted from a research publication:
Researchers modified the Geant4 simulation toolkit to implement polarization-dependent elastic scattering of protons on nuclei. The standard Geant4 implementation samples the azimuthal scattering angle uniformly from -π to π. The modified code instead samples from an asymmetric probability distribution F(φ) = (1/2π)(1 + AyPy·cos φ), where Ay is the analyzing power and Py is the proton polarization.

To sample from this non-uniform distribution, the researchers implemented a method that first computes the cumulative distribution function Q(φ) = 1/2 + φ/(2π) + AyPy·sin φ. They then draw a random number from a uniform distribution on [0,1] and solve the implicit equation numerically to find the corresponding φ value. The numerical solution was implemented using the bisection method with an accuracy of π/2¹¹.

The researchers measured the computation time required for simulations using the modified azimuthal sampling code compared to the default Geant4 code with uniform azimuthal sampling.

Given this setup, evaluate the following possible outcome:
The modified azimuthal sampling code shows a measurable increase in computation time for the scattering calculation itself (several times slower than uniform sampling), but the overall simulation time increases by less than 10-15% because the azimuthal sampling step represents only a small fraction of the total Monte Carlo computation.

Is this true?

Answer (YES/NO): NO